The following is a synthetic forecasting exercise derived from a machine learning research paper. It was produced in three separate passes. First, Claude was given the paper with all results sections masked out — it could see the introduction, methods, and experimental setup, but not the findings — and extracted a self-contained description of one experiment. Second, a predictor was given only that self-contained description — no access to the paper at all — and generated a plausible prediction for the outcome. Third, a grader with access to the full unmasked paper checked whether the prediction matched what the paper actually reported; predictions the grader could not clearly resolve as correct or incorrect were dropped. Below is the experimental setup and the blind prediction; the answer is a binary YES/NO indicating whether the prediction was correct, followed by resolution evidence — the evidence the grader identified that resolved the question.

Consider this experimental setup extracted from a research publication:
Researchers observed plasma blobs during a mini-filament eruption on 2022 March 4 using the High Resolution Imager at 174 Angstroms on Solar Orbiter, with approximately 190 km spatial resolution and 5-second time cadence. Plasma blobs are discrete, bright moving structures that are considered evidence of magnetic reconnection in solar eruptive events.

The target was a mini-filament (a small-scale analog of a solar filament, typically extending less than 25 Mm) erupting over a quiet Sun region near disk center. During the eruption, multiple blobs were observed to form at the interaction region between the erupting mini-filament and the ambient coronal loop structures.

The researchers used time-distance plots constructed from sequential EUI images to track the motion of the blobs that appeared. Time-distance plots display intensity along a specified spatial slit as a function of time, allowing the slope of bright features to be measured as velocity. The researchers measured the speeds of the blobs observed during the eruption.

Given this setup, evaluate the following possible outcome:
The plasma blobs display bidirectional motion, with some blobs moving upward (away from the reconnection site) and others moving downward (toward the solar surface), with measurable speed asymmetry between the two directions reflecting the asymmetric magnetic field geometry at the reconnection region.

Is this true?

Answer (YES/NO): NO